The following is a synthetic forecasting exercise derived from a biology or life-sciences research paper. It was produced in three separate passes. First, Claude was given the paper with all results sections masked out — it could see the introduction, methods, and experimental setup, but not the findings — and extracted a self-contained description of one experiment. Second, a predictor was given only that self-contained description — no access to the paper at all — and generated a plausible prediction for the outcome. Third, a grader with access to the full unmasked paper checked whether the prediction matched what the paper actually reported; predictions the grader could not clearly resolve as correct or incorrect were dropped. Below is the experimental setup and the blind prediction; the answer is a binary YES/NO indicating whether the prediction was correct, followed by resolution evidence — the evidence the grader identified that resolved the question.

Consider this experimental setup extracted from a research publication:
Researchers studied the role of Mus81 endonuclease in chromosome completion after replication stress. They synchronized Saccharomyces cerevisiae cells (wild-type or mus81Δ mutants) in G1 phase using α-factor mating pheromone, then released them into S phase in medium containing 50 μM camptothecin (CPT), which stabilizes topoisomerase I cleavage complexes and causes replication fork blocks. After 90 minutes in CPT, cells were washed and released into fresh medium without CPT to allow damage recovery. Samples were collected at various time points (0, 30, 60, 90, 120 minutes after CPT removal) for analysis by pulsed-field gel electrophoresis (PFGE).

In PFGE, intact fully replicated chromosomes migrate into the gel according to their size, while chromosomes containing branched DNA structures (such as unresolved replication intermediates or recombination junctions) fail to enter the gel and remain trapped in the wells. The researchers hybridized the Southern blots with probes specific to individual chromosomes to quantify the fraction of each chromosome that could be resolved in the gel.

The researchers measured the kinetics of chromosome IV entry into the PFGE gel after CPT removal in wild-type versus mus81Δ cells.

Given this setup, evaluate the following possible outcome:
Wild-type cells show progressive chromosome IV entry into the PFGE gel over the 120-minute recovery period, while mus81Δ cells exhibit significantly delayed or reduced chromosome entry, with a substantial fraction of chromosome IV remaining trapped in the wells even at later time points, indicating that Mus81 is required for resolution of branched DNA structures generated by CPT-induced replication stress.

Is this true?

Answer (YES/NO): YES